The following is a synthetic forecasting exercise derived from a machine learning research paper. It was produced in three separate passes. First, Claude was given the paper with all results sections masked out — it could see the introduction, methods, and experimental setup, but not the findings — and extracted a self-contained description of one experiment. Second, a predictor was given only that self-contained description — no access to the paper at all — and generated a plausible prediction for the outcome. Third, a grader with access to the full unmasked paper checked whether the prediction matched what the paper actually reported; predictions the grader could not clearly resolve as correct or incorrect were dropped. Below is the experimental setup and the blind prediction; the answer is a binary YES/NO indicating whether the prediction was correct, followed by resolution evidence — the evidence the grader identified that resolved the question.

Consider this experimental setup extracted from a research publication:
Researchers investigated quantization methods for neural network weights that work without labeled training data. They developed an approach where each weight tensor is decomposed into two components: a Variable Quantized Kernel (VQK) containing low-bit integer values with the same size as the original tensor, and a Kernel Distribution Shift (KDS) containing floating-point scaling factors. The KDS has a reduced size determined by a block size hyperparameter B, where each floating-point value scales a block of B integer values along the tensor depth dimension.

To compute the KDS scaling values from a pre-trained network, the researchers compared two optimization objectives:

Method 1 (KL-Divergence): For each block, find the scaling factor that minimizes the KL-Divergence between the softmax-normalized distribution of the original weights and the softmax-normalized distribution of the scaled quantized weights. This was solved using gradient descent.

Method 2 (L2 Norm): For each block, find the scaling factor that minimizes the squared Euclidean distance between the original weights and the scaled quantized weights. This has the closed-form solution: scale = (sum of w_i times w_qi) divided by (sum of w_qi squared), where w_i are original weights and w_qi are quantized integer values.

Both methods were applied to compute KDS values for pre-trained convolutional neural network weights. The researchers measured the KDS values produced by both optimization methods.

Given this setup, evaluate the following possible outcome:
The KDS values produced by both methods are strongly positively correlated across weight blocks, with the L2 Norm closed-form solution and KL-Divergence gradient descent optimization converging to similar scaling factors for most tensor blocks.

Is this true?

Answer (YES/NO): YES